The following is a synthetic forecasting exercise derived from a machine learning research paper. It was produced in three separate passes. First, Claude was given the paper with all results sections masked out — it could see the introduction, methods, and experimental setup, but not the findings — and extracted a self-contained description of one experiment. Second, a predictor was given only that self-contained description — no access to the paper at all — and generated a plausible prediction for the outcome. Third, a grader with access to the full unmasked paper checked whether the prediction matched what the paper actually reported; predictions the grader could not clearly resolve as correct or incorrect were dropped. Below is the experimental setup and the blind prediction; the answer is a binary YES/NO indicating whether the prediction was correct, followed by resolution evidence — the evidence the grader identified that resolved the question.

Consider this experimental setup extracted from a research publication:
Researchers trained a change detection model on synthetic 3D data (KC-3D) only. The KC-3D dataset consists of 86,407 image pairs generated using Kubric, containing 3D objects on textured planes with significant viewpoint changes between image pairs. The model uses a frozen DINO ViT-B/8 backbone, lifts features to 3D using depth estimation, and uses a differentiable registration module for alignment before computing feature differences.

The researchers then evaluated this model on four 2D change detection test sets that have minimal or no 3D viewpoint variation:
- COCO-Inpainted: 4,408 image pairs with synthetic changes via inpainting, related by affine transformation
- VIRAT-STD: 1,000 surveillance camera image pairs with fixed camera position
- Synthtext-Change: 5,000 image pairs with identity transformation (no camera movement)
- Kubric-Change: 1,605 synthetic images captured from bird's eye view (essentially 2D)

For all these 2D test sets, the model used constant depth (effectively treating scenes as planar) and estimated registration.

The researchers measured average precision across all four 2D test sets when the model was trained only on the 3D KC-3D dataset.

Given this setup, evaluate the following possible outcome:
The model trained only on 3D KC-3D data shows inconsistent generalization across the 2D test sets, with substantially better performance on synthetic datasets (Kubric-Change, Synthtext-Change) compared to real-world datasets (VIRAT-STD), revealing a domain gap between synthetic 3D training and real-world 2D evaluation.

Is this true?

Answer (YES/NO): NO